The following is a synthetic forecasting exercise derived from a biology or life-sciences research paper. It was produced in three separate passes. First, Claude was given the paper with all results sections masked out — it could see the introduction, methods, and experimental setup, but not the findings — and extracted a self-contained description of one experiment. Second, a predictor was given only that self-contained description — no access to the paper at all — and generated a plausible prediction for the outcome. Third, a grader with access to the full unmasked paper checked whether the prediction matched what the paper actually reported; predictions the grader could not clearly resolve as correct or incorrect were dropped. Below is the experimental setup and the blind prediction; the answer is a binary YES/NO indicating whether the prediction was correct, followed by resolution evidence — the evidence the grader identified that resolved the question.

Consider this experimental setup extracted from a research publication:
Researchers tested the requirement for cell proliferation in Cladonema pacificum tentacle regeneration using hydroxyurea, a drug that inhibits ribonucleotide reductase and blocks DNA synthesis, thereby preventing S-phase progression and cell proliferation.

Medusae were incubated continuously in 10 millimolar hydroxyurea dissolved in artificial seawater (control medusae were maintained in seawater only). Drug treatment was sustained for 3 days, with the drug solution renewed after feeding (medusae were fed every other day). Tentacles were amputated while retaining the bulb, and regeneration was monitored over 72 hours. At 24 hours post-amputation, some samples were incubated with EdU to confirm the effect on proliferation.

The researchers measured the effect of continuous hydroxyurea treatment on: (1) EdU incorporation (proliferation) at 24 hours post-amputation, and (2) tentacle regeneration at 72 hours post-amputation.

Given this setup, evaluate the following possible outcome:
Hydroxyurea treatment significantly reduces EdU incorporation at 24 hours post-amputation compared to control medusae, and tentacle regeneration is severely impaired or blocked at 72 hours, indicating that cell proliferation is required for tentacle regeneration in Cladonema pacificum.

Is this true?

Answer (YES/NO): NO